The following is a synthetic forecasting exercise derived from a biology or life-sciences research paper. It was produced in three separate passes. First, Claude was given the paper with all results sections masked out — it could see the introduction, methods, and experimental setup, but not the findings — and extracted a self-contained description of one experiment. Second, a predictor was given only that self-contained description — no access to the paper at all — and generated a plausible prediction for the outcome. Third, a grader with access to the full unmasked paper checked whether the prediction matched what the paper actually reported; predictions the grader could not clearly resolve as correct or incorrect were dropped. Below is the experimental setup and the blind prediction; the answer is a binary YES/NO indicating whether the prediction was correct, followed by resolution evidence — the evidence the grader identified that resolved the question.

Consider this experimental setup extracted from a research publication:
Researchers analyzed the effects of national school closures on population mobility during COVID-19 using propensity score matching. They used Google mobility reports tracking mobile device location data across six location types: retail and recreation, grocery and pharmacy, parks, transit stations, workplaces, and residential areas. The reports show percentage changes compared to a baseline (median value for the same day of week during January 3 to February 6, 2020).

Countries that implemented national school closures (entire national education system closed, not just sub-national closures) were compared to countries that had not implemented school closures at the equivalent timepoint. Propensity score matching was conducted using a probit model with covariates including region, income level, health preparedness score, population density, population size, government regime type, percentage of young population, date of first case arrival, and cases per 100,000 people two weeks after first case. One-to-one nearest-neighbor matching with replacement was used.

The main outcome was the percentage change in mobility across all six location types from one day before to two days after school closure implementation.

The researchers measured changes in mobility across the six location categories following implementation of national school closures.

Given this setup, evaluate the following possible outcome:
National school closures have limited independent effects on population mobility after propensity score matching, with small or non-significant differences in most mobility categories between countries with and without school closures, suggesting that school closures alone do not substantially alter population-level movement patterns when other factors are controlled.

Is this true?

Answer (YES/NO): YES